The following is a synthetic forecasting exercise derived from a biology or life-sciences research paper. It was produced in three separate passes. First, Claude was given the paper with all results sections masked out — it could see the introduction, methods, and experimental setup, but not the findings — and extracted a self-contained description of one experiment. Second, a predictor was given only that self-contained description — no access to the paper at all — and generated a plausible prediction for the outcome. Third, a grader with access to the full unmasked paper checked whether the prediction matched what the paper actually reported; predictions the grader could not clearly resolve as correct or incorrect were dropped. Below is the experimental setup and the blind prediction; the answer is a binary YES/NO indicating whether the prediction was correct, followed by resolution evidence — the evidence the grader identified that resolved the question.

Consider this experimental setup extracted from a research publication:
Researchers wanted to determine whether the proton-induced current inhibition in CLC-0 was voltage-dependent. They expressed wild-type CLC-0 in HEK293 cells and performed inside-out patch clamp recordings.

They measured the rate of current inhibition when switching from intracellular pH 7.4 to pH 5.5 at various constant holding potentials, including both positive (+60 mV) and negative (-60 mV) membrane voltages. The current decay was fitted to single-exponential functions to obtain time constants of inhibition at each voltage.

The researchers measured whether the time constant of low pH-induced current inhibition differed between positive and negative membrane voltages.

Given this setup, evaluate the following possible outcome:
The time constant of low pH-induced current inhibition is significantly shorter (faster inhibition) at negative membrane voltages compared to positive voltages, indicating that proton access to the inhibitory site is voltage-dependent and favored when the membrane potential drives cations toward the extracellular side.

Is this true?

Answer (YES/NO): NO